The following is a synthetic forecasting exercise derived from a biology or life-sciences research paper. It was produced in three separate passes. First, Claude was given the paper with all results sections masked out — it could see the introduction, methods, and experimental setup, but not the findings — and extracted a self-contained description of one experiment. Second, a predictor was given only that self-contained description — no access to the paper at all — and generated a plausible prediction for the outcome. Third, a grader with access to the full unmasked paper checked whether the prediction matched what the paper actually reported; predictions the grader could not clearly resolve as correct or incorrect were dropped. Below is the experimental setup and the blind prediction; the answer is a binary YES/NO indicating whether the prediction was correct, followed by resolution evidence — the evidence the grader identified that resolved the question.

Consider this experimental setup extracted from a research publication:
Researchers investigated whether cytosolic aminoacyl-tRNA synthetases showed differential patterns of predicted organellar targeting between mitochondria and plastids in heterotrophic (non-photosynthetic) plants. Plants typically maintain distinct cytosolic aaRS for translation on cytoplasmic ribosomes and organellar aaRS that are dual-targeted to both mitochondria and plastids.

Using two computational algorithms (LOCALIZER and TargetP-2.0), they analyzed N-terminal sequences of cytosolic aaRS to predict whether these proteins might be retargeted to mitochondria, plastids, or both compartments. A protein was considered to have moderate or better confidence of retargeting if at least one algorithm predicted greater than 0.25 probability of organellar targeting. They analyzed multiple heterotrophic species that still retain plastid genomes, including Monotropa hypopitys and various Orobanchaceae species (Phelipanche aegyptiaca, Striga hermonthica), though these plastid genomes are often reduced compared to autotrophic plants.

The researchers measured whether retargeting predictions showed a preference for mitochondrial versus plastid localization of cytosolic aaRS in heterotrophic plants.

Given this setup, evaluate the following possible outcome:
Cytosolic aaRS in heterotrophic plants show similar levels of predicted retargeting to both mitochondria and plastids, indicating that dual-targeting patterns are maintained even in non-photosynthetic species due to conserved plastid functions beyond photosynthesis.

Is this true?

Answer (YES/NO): NO